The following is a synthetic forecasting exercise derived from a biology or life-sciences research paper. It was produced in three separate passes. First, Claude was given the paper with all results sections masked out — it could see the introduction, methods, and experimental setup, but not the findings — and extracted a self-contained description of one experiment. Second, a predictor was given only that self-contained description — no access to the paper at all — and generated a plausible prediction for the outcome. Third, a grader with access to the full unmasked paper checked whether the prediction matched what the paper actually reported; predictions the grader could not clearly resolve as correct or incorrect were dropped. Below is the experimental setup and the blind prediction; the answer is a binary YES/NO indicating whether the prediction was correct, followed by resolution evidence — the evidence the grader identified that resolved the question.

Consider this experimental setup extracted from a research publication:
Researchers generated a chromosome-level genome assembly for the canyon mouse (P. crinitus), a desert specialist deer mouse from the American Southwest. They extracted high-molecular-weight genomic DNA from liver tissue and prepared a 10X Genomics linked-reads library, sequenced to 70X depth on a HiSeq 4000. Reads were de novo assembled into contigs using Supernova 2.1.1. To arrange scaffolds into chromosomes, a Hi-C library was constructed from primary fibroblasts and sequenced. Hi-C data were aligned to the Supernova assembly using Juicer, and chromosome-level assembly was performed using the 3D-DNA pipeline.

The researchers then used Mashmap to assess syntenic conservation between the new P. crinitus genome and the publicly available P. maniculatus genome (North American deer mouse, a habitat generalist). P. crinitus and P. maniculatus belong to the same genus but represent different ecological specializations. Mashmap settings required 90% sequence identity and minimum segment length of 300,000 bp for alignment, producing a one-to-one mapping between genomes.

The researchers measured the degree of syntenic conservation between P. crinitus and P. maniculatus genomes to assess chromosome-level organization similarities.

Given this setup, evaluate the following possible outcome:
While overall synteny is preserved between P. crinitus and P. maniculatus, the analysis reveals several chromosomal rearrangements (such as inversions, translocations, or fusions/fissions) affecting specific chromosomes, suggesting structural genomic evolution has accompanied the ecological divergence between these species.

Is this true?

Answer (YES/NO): NO